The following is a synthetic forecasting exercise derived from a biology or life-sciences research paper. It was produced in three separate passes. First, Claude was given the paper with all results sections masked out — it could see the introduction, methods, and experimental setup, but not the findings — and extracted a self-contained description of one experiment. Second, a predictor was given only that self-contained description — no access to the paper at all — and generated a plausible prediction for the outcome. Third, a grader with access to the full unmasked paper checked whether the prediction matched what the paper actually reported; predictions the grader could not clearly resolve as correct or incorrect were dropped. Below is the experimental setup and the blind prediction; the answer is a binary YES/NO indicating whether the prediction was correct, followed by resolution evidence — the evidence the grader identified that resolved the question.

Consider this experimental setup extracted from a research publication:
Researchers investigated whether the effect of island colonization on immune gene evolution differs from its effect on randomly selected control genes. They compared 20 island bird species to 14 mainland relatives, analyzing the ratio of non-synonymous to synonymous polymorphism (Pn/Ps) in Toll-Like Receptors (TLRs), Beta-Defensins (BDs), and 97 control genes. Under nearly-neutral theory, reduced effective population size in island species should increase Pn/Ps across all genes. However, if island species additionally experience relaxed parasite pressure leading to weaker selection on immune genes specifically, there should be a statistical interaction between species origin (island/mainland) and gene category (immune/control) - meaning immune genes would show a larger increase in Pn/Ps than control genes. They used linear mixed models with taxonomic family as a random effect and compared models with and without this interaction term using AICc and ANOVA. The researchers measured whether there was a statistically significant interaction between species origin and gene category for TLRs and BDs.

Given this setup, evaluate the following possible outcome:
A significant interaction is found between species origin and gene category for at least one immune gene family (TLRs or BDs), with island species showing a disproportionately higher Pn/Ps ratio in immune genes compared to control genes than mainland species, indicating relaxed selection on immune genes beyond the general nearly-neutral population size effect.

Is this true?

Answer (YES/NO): NO